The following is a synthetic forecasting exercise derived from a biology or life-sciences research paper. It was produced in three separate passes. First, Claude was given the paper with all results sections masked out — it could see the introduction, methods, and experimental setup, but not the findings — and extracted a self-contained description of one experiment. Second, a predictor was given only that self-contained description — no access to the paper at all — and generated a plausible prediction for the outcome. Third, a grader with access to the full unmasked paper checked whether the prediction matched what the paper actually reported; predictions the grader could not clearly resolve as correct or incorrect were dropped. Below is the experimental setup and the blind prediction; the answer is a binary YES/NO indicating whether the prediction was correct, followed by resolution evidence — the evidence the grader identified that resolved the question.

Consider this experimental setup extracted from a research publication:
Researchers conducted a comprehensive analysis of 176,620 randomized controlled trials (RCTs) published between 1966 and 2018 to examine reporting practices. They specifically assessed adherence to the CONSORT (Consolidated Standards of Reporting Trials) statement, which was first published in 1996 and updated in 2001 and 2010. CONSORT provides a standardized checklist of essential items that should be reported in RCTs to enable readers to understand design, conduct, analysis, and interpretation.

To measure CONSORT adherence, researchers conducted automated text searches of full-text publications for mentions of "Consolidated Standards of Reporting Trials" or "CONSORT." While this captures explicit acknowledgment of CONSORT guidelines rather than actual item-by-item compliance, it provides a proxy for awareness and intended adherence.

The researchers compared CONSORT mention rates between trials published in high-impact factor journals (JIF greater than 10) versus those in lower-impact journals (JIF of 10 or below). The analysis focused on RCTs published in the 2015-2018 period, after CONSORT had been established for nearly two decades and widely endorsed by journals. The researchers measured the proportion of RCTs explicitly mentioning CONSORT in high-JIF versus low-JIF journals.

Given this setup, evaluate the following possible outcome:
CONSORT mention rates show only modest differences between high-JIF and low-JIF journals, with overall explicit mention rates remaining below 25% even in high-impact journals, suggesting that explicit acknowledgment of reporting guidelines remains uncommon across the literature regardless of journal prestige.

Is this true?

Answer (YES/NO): NO